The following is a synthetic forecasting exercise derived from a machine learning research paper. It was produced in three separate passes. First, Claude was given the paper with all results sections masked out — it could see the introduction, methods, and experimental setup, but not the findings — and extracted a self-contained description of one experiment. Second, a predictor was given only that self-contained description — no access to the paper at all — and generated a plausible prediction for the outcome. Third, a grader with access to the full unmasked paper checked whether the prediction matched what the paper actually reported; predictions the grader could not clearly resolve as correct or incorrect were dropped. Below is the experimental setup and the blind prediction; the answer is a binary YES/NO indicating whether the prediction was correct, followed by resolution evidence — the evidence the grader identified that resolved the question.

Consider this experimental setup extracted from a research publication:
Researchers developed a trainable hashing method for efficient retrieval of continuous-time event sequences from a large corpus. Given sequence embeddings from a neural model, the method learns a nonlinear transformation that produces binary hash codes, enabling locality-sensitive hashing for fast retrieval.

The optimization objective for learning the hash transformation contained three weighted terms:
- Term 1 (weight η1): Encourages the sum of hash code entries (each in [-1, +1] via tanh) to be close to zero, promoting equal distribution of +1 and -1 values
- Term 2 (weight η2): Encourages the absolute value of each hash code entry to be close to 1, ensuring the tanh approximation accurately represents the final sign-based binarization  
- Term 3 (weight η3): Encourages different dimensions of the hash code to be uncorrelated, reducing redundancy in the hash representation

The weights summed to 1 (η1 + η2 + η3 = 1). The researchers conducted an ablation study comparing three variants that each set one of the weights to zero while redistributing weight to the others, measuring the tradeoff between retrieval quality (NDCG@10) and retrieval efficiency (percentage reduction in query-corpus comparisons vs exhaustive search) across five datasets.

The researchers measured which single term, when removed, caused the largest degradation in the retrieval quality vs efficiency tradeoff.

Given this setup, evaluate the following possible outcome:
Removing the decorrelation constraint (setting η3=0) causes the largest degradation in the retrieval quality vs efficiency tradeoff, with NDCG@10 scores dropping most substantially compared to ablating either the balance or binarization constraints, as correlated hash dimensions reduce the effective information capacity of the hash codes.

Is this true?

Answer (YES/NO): NO